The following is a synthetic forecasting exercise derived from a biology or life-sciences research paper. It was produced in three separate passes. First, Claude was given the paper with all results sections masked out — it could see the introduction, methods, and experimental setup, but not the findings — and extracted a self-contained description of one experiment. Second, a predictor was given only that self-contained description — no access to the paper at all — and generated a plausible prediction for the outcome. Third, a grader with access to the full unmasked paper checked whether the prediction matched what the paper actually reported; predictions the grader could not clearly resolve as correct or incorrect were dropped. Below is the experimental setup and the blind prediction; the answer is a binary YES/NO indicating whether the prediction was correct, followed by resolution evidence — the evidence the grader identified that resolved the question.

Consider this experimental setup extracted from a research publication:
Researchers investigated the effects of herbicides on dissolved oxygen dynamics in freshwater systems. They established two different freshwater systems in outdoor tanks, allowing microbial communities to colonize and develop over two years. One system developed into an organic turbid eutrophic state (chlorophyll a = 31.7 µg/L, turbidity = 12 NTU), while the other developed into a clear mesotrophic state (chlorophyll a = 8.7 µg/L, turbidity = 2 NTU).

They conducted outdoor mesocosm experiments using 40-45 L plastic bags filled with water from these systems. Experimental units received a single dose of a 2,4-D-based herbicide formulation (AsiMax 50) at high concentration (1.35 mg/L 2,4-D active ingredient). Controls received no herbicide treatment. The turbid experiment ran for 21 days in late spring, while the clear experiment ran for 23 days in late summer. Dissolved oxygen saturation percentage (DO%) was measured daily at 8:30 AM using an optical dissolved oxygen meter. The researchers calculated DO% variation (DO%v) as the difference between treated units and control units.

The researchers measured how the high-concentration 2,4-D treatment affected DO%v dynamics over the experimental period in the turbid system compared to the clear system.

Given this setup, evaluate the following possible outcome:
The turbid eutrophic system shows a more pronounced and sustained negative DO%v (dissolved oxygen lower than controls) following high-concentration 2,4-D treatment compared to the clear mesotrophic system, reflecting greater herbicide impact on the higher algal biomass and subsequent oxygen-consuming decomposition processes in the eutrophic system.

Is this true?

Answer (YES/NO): NO